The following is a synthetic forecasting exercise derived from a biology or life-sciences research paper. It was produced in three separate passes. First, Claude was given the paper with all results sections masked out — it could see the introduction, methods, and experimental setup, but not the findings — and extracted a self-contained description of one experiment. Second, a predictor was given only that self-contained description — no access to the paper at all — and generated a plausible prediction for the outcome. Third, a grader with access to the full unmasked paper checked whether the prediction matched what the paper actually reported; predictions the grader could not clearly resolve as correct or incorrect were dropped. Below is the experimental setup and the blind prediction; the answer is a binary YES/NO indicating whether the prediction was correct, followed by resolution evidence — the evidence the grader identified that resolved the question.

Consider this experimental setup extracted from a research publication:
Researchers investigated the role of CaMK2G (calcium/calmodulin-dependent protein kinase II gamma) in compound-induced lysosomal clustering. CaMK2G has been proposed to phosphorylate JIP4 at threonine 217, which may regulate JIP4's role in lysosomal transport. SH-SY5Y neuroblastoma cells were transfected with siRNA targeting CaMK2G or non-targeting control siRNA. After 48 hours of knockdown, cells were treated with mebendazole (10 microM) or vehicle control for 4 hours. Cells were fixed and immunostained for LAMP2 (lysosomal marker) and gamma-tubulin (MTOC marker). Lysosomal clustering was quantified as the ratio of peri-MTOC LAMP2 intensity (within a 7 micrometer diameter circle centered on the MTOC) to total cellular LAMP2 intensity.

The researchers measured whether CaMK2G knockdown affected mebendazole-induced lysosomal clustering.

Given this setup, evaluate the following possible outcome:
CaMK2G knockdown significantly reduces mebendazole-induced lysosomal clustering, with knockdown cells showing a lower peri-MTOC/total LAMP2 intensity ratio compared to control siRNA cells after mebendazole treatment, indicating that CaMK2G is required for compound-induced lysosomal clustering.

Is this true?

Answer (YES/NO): NO